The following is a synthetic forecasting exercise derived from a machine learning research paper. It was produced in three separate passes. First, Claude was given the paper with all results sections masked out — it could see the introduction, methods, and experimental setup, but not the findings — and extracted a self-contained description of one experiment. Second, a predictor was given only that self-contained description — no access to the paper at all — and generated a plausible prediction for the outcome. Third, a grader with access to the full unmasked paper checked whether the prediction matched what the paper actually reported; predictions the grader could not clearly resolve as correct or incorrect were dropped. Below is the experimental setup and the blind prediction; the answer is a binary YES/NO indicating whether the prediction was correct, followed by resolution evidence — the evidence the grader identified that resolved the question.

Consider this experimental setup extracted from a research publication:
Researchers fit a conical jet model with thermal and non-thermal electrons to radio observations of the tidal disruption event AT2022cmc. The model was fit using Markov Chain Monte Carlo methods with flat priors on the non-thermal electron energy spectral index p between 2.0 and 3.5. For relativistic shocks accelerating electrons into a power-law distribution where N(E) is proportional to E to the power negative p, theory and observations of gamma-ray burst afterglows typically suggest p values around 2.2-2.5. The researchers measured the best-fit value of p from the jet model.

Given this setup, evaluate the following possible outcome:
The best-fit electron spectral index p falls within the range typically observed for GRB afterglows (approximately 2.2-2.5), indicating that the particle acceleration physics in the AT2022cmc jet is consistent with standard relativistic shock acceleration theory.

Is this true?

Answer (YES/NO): NO